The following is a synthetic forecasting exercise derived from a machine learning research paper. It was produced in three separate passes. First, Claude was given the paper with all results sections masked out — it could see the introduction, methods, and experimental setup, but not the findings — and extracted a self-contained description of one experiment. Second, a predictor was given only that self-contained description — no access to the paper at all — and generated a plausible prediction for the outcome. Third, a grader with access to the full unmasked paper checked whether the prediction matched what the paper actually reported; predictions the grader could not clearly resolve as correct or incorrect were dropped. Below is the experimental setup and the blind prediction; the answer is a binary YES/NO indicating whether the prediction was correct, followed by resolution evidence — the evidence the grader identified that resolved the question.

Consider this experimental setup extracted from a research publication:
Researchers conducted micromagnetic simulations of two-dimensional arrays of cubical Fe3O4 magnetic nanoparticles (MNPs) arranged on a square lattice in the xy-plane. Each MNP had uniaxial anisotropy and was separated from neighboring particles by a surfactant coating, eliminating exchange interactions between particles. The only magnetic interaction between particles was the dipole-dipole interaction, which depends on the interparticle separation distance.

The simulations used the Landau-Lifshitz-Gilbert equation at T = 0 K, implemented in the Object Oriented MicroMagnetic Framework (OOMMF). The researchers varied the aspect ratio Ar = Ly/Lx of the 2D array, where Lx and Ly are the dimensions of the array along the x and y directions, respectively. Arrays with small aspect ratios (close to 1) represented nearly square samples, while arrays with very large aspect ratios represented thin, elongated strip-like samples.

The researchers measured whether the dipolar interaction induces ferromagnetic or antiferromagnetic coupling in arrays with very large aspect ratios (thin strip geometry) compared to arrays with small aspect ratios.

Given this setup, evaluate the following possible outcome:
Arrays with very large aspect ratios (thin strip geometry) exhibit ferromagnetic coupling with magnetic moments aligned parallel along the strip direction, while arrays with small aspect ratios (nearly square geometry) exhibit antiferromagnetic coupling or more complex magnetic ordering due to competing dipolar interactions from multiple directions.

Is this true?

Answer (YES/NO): YES